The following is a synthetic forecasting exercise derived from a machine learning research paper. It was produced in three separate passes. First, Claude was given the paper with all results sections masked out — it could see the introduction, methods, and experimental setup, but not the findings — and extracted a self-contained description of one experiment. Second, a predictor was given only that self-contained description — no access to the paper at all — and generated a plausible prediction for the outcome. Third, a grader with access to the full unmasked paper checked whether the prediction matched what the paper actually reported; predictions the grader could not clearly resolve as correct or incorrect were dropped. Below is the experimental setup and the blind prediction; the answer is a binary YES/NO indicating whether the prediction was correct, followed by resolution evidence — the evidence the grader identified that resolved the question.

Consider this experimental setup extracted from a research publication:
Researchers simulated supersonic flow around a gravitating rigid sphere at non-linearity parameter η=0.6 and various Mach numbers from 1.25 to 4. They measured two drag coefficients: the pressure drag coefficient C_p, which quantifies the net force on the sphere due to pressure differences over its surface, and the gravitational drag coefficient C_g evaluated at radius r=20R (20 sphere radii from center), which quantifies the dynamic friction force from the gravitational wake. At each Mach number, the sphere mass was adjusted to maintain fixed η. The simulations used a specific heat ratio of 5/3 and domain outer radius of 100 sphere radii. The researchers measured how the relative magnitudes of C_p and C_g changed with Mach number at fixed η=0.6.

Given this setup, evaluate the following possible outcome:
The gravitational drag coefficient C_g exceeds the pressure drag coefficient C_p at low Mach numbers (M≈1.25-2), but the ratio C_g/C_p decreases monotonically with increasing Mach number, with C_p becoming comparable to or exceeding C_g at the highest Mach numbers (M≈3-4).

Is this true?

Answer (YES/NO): NO